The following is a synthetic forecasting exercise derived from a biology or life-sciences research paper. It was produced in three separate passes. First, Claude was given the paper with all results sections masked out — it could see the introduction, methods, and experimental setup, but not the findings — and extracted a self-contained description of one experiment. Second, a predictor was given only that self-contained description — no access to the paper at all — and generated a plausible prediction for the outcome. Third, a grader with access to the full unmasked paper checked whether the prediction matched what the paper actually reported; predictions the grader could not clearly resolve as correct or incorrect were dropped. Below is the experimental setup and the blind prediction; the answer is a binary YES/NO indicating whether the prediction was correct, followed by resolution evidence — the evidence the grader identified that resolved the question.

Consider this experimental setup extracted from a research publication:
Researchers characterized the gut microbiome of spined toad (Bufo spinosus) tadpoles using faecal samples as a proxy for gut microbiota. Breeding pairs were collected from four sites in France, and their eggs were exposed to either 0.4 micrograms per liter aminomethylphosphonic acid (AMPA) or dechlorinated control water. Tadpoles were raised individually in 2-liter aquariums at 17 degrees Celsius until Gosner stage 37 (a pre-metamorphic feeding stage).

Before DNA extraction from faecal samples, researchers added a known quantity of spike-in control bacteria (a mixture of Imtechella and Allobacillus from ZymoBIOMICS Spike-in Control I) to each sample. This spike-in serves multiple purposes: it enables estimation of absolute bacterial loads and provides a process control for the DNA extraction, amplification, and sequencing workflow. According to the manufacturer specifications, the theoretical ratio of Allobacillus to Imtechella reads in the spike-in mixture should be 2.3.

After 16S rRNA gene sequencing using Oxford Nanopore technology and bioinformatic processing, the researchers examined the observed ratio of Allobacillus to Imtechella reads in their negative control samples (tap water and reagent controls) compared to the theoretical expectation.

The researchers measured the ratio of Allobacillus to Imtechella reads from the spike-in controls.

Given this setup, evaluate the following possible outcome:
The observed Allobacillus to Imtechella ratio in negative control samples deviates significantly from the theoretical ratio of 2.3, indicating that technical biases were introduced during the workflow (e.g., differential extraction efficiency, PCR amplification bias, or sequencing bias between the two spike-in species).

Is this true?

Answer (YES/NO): YES